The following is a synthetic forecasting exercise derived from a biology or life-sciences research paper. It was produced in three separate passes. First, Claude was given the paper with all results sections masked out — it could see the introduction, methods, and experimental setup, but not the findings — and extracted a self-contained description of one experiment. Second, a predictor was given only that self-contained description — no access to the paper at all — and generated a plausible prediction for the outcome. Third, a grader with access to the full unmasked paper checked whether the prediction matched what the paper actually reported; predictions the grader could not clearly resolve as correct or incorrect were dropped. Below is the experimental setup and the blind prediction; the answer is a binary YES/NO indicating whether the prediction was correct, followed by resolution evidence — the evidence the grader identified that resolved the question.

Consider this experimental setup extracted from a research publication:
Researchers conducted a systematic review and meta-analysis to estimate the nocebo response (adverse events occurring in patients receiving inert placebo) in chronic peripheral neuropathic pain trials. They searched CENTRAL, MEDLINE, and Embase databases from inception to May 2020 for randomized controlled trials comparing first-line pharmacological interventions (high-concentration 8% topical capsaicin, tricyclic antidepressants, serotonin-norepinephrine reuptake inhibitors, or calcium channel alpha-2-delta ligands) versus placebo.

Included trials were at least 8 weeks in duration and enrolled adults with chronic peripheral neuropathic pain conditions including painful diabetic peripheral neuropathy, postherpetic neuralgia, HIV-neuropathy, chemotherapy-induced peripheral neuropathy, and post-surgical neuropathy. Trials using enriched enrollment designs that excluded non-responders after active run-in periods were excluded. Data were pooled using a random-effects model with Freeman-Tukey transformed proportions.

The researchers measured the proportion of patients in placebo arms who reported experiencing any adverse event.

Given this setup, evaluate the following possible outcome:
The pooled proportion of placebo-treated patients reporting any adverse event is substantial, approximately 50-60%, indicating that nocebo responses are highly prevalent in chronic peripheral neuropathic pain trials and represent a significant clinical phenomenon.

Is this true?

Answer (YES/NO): YES